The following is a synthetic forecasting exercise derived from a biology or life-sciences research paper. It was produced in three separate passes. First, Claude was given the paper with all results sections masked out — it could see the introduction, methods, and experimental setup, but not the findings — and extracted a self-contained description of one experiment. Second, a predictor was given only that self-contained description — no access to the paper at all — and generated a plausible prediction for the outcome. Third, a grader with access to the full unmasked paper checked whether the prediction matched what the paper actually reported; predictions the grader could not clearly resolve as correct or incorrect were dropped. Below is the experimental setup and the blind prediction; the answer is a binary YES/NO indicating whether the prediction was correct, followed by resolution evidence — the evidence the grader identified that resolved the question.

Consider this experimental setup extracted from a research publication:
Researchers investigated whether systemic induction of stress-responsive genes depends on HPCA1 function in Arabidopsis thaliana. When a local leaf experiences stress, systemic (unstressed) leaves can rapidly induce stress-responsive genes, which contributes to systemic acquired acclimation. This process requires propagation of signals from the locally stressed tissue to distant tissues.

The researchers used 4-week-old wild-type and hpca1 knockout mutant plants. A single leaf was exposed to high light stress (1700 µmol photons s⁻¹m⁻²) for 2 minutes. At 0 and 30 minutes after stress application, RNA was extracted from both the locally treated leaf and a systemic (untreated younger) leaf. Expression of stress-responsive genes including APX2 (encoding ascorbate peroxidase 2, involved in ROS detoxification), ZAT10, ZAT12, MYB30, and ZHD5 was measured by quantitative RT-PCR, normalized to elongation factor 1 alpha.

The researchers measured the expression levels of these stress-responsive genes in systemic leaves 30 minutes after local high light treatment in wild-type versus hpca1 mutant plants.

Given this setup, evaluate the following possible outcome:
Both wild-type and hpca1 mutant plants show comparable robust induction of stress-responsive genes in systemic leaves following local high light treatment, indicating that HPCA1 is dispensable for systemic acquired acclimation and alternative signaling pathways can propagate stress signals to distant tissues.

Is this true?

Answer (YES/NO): NO